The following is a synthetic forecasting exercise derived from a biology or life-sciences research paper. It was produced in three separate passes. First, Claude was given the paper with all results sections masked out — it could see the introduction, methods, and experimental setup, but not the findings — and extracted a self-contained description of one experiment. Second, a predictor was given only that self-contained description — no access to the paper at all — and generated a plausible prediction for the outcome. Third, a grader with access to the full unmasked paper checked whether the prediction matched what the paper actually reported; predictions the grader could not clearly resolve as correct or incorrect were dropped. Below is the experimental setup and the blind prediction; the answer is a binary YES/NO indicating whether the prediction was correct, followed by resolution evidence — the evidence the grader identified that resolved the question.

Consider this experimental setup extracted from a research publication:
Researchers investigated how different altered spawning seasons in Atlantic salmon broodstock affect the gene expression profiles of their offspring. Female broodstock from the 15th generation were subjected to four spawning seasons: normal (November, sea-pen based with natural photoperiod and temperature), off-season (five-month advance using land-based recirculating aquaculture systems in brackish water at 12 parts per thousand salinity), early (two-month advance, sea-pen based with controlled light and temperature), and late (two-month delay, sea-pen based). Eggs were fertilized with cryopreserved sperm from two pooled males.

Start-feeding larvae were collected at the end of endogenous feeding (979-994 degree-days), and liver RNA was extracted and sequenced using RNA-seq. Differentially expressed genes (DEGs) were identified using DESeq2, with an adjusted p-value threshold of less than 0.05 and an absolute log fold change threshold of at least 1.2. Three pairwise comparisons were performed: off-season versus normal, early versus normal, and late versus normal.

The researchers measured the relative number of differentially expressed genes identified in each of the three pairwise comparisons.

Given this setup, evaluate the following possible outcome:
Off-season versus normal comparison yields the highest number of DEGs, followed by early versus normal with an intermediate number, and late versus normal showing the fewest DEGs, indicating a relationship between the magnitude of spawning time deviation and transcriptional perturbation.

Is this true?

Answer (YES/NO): NO